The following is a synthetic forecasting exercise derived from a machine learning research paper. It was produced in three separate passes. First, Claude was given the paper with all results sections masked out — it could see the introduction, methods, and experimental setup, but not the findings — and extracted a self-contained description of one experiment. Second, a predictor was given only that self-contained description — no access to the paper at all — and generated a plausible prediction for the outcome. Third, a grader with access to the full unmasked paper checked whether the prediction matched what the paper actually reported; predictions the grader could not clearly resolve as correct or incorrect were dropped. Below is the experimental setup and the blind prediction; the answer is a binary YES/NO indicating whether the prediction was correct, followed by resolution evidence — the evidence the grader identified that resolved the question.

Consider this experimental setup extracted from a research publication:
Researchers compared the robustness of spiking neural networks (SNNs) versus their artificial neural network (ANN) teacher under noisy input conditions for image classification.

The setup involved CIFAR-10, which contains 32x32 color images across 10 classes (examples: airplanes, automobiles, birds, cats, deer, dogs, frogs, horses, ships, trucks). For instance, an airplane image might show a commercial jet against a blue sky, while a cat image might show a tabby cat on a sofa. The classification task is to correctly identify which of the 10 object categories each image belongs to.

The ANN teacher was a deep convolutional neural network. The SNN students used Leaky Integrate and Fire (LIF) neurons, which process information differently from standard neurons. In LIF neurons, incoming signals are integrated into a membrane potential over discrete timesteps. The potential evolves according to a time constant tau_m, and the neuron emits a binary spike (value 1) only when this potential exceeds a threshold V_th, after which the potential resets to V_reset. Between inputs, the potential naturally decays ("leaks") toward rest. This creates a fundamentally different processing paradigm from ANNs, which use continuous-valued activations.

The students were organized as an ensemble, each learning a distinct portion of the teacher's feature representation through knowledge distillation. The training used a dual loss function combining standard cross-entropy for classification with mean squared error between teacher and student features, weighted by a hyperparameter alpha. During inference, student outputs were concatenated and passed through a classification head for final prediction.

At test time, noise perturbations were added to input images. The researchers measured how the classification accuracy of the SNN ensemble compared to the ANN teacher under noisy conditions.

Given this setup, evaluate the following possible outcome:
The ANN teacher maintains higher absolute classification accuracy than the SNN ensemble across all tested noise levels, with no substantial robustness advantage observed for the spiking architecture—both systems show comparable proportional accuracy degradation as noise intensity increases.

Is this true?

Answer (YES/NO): NO